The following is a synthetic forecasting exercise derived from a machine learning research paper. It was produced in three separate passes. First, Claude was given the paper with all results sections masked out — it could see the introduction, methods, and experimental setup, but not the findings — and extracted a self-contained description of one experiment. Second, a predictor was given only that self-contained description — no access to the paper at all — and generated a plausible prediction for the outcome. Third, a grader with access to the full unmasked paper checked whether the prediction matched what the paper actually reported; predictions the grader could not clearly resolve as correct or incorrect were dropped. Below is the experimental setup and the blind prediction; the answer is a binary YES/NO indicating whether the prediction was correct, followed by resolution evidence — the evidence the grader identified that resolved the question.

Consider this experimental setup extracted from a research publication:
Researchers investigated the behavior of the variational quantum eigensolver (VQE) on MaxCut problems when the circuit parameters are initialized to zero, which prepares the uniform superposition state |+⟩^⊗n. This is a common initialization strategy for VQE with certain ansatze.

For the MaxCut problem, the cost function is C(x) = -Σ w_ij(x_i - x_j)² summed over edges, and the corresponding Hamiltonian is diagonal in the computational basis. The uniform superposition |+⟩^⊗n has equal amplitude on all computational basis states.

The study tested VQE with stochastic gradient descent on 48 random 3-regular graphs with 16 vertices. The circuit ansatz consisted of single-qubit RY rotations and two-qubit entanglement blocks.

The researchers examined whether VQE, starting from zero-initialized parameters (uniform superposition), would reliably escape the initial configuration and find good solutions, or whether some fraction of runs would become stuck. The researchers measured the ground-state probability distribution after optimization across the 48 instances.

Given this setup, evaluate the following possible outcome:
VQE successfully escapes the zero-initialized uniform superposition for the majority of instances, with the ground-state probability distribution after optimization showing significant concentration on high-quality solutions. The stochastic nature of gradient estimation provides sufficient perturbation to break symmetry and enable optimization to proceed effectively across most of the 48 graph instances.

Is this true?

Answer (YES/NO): NO